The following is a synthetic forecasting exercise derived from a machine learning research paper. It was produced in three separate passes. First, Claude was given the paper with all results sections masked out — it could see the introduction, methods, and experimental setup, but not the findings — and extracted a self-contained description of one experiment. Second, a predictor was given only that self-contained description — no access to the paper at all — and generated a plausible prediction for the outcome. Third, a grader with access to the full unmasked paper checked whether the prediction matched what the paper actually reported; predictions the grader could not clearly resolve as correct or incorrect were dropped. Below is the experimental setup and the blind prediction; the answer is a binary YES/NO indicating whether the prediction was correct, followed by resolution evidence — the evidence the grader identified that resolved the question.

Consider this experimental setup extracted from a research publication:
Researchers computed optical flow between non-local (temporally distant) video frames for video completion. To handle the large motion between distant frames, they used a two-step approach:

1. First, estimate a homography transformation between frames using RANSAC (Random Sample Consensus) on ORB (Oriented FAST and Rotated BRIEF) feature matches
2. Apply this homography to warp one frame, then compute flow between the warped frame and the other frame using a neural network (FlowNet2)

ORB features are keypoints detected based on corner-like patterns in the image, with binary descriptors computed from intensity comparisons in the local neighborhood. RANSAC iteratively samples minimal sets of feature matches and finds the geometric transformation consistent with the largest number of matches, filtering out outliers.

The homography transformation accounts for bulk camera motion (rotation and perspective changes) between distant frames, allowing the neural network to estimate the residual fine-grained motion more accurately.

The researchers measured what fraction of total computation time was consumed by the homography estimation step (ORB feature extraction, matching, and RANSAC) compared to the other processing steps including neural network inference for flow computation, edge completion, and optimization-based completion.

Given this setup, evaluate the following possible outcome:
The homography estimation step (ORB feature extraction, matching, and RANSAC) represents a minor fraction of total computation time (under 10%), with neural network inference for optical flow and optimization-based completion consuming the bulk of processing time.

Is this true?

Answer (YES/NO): YES